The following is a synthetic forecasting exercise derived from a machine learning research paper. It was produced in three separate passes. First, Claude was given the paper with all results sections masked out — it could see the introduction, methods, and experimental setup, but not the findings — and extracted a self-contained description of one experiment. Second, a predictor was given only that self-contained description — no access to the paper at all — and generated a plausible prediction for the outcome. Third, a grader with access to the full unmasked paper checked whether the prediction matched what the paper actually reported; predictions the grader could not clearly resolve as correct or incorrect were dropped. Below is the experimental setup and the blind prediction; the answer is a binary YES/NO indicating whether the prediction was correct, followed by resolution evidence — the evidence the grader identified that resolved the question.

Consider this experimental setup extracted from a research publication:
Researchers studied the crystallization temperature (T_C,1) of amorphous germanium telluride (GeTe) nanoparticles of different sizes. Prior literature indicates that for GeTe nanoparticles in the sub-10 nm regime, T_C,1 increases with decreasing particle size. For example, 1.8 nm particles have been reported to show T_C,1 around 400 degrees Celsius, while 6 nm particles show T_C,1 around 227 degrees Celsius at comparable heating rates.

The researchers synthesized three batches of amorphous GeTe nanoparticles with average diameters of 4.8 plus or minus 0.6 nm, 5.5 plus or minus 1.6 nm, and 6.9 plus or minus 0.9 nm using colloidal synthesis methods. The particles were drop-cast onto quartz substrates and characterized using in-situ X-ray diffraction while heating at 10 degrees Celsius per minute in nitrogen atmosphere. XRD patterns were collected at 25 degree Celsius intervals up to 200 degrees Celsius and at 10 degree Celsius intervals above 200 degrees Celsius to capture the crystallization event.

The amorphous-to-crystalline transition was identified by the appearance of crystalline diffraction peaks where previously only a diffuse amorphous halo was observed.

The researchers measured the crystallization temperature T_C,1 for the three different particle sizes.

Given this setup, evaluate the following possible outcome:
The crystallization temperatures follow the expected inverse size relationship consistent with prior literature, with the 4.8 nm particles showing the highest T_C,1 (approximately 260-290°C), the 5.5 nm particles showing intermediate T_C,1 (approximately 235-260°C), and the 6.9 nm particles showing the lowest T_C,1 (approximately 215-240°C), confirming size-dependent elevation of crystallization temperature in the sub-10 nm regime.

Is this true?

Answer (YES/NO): NO